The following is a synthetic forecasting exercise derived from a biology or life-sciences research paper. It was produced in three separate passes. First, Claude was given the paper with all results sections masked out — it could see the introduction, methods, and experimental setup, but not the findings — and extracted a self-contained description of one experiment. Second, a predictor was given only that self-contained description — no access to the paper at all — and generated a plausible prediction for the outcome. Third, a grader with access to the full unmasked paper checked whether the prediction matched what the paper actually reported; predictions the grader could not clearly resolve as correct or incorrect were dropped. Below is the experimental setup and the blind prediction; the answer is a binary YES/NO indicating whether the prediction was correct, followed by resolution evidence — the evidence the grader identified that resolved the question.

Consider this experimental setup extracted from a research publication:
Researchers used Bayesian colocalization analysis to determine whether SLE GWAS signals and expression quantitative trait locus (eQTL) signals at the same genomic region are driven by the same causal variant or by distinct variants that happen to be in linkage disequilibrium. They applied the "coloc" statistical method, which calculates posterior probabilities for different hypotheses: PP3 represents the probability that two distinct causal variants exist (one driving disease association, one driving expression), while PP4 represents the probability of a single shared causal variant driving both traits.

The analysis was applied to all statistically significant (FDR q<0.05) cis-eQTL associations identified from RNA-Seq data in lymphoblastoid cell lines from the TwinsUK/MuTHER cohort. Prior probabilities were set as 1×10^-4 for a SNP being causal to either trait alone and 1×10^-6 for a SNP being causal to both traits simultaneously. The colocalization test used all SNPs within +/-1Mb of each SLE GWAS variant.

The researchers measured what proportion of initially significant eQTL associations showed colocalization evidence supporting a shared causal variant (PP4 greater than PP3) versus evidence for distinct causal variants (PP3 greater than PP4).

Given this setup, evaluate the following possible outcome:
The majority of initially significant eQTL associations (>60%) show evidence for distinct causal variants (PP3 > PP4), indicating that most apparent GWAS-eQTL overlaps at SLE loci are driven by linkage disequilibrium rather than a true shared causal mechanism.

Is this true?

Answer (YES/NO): NO